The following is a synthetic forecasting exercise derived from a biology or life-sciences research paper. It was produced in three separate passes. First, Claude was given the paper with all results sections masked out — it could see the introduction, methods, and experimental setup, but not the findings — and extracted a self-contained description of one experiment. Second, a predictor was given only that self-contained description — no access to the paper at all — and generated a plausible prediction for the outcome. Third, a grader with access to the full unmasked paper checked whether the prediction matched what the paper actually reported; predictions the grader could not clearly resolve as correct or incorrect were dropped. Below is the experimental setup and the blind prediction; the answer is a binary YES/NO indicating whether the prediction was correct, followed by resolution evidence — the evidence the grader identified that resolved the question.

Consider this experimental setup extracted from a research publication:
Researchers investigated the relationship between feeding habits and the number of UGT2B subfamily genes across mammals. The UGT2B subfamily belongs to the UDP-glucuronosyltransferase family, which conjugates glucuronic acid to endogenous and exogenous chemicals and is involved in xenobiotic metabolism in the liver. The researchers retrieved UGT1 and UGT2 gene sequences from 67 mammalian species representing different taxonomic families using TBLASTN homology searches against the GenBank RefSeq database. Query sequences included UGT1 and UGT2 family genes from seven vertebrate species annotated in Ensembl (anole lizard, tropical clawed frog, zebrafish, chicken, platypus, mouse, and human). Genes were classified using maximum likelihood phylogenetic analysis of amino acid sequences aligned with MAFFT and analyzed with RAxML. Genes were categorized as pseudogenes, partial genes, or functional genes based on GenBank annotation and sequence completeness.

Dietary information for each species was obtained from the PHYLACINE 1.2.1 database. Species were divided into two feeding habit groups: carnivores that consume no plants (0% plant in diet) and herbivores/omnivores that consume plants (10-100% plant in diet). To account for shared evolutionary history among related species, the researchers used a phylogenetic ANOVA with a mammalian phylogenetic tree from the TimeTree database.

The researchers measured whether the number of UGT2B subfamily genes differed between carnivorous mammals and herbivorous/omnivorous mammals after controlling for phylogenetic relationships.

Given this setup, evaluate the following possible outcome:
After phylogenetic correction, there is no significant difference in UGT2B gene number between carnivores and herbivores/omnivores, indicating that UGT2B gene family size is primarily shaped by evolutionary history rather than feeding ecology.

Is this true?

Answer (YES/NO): NO